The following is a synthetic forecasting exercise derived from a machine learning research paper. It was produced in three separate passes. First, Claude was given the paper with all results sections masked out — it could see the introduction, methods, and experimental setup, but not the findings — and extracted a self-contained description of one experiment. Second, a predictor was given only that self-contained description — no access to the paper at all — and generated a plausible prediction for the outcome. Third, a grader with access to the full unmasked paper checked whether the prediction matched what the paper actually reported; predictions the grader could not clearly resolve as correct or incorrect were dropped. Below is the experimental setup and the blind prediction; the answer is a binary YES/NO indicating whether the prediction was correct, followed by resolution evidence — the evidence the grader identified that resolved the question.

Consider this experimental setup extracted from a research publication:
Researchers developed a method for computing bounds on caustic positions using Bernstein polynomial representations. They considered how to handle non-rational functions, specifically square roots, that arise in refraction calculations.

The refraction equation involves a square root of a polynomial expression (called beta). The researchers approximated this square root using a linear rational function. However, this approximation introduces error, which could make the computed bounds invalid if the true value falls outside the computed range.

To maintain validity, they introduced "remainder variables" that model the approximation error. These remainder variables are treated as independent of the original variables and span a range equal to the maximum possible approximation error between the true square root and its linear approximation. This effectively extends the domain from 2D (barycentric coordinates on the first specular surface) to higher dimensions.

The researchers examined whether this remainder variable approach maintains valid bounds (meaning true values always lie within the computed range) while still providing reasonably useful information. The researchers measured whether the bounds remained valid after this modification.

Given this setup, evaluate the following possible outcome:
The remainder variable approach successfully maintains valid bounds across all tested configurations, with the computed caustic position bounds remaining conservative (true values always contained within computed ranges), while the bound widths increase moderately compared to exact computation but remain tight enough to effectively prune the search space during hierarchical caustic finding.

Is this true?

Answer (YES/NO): YES